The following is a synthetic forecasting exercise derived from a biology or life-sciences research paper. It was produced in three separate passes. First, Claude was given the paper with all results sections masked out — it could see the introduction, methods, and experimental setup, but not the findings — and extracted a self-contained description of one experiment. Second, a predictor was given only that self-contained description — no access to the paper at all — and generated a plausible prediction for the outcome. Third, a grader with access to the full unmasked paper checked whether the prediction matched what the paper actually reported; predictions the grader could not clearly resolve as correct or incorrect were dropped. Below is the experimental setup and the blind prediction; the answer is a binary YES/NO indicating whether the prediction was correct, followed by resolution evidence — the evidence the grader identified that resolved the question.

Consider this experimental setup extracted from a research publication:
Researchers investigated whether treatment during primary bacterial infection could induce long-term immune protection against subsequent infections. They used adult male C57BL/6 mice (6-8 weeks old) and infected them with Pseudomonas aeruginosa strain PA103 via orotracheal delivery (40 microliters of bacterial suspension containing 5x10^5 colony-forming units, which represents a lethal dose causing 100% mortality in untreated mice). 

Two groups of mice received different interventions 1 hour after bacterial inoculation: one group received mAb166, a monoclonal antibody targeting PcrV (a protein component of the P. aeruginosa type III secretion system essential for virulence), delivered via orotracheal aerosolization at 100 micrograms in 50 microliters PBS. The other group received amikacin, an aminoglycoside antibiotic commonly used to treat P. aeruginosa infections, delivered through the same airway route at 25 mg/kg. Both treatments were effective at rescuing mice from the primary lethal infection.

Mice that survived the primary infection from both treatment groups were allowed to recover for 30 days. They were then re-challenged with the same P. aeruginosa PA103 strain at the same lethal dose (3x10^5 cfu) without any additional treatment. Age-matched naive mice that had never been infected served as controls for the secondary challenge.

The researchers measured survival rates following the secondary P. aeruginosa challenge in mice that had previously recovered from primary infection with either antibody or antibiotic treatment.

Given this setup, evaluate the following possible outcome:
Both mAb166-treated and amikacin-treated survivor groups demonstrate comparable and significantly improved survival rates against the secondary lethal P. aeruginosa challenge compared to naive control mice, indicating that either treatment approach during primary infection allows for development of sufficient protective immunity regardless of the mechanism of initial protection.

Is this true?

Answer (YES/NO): NO